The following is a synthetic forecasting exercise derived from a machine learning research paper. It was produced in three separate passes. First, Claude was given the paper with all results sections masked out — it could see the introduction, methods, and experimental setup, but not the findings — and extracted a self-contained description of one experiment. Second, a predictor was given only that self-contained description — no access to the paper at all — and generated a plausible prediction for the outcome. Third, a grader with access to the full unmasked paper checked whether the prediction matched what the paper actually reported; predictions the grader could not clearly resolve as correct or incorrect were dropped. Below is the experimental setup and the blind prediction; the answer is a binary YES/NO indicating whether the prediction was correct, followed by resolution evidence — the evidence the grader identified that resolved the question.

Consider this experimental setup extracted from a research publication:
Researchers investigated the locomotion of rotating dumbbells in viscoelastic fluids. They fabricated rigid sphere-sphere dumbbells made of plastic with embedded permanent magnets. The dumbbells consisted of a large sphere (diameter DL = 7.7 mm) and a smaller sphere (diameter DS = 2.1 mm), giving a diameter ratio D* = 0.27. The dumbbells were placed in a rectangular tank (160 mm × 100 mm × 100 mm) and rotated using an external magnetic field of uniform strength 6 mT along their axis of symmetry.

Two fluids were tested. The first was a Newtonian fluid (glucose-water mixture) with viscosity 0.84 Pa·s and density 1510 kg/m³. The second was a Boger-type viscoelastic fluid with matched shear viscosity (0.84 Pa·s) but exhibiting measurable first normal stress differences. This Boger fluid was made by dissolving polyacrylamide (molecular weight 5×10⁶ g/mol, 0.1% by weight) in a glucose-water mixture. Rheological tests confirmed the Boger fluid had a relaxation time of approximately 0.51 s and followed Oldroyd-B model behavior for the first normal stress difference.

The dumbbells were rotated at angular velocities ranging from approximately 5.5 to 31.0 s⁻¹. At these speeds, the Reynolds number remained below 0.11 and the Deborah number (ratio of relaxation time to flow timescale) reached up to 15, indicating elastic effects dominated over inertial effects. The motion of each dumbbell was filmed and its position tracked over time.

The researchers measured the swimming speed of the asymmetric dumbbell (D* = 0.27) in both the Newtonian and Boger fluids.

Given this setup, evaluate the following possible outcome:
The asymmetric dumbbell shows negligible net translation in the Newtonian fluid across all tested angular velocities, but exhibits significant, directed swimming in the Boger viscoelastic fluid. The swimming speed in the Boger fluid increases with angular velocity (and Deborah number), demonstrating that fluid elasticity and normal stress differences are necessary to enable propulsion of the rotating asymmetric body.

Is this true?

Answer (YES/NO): YES